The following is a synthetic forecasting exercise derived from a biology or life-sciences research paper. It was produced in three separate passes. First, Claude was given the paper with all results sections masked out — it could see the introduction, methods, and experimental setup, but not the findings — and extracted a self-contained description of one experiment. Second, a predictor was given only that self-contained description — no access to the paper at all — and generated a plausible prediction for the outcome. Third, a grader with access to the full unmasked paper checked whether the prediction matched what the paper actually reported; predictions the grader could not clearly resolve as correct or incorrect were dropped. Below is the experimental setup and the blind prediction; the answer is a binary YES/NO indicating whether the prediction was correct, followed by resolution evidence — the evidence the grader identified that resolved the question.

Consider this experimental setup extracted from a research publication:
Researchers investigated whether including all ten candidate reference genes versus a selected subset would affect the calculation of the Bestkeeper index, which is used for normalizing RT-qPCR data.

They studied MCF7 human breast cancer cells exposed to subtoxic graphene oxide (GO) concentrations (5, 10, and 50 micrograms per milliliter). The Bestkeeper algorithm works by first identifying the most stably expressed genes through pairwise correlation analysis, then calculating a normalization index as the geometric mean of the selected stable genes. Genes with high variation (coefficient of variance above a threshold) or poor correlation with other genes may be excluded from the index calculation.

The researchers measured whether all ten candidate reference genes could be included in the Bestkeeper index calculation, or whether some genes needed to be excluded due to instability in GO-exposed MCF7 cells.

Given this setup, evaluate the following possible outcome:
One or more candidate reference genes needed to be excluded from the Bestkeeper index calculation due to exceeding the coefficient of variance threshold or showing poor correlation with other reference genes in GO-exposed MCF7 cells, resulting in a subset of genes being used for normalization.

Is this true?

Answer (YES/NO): NO